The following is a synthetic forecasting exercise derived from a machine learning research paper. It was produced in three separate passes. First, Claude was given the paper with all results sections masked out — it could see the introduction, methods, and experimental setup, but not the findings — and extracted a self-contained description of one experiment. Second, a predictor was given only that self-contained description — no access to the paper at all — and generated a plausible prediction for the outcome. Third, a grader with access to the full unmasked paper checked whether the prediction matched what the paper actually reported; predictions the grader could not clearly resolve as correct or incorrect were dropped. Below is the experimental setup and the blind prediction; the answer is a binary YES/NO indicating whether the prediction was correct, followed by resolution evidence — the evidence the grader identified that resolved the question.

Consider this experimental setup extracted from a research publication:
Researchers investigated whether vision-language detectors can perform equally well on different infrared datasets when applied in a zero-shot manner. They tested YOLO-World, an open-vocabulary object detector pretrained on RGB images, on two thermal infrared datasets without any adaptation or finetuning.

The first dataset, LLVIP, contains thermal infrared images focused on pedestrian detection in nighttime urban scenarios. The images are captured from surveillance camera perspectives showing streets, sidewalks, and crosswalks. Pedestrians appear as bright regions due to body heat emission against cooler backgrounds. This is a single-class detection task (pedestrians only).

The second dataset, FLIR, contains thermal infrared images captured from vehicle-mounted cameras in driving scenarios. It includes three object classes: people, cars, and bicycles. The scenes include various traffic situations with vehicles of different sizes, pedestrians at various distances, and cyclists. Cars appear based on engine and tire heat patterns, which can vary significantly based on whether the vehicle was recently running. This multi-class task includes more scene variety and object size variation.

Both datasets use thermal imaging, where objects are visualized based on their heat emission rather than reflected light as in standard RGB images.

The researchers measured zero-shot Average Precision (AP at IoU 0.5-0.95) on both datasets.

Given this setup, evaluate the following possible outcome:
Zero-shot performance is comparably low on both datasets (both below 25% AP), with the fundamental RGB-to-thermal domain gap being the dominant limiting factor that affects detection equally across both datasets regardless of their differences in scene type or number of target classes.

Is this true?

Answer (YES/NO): NO